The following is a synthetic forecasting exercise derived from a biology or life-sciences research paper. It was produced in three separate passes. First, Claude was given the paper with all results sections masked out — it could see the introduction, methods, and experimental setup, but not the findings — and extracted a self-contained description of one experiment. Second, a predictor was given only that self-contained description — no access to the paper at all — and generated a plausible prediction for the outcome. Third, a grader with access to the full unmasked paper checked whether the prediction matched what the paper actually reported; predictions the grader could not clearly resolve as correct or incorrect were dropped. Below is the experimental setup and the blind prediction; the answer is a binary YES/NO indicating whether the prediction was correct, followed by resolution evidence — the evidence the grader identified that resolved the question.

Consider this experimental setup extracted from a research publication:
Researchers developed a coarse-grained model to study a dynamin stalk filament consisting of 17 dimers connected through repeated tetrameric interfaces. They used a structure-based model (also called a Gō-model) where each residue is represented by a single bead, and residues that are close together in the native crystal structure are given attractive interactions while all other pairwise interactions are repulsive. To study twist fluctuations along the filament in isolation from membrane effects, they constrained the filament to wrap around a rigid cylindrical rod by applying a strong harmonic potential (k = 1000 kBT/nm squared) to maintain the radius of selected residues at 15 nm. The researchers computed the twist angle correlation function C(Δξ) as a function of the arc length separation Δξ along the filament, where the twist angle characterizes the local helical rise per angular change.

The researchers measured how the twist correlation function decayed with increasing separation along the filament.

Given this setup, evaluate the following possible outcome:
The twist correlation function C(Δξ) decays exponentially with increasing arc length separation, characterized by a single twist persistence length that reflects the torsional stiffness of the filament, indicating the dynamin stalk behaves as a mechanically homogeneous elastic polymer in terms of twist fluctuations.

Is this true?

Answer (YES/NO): YES